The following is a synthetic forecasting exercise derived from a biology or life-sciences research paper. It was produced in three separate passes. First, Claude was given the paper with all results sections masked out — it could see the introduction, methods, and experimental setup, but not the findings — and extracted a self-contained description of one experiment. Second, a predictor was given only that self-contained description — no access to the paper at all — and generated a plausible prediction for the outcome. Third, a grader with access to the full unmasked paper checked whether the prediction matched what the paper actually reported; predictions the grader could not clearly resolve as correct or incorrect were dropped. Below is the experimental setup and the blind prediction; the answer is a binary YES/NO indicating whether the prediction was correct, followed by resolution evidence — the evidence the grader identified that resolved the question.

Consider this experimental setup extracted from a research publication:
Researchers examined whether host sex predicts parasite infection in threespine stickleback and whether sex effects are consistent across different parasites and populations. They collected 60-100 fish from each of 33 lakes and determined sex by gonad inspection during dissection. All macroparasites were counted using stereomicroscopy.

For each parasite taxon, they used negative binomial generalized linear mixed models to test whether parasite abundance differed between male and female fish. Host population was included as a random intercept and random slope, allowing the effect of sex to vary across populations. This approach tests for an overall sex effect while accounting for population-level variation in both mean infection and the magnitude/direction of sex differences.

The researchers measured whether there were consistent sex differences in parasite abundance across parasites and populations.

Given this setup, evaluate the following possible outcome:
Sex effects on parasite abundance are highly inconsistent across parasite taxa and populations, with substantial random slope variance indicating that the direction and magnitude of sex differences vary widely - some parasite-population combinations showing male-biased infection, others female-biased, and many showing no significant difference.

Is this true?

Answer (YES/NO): NO